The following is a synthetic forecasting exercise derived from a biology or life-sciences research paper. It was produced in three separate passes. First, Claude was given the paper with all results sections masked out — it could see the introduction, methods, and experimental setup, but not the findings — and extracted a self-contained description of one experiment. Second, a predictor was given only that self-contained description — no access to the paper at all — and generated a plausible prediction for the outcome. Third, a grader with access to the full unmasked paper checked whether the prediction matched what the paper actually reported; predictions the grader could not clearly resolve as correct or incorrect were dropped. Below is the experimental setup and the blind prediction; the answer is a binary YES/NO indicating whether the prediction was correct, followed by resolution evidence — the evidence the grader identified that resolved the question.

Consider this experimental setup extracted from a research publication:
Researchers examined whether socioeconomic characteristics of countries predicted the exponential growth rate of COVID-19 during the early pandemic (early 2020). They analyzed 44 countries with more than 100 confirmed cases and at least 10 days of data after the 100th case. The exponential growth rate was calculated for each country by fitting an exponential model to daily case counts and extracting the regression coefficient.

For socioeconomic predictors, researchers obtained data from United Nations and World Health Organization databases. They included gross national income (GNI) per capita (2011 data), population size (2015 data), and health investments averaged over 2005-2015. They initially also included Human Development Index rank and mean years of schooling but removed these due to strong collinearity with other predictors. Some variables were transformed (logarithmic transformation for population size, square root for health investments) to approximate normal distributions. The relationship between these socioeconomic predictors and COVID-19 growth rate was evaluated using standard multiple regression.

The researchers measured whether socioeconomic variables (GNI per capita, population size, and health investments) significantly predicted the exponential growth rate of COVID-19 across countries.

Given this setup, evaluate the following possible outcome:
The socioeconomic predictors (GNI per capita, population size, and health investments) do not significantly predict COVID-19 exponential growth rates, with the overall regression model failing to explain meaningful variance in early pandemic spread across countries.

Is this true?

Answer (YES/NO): YES